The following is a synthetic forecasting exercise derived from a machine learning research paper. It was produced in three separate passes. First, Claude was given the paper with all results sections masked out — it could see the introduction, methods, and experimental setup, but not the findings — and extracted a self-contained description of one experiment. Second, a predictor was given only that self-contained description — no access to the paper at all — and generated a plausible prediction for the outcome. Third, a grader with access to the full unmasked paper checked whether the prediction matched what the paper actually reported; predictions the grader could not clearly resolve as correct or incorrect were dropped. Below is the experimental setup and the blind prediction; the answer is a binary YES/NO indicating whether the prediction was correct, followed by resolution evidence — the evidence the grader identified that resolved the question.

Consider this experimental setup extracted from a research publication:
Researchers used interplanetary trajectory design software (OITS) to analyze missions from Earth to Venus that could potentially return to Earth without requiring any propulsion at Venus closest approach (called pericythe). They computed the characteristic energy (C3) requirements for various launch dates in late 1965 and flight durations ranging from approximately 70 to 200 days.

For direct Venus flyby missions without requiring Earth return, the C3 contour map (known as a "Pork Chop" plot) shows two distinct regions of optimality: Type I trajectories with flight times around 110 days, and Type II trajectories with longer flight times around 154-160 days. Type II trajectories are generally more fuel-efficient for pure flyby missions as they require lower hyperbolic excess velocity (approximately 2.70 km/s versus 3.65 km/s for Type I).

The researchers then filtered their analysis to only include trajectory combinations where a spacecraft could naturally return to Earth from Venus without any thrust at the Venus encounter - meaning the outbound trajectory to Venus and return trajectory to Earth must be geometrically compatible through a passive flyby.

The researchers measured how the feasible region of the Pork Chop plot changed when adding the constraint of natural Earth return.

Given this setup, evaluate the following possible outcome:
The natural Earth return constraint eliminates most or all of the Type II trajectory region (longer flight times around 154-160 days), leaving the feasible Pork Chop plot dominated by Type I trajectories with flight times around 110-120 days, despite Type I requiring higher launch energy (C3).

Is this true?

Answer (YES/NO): YES